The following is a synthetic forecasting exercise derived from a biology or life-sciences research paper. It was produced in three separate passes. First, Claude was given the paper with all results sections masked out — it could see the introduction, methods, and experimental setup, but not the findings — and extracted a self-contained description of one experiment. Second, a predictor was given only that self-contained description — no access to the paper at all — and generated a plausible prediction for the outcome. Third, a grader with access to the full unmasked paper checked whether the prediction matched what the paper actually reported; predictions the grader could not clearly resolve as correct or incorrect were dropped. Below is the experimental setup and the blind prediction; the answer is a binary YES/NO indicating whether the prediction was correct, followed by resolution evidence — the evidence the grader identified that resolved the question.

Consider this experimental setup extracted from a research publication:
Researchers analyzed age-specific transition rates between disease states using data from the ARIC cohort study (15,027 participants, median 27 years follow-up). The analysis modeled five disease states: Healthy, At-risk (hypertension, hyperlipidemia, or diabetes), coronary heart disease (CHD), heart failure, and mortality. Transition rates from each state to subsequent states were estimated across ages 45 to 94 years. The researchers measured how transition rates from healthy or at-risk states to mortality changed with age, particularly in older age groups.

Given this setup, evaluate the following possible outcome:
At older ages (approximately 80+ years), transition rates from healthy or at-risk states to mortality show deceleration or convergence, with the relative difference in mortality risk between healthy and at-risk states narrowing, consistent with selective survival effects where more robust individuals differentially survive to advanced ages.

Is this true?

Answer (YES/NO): NO